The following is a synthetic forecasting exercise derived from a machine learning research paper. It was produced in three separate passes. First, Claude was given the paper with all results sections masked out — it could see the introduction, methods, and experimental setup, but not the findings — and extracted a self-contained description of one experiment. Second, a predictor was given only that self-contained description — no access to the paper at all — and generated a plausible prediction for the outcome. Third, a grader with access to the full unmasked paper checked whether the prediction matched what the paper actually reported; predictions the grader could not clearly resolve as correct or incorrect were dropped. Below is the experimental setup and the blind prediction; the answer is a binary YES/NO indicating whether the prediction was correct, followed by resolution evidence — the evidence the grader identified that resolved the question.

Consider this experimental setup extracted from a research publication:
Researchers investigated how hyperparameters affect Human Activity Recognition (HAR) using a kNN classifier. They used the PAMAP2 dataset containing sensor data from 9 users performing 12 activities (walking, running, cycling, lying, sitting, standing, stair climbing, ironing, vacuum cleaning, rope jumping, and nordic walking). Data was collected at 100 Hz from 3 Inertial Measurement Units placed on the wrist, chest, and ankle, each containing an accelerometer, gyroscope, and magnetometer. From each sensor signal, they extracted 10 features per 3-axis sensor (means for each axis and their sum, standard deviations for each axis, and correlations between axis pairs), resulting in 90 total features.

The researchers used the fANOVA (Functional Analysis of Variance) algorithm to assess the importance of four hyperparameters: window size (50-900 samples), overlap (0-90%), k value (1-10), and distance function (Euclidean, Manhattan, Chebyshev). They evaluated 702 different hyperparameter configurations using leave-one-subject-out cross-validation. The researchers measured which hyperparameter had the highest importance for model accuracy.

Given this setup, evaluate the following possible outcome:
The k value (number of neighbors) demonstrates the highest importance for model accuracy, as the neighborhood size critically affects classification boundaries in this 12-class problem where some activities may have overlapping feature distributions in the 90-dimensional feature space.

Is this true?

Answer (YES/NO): NO